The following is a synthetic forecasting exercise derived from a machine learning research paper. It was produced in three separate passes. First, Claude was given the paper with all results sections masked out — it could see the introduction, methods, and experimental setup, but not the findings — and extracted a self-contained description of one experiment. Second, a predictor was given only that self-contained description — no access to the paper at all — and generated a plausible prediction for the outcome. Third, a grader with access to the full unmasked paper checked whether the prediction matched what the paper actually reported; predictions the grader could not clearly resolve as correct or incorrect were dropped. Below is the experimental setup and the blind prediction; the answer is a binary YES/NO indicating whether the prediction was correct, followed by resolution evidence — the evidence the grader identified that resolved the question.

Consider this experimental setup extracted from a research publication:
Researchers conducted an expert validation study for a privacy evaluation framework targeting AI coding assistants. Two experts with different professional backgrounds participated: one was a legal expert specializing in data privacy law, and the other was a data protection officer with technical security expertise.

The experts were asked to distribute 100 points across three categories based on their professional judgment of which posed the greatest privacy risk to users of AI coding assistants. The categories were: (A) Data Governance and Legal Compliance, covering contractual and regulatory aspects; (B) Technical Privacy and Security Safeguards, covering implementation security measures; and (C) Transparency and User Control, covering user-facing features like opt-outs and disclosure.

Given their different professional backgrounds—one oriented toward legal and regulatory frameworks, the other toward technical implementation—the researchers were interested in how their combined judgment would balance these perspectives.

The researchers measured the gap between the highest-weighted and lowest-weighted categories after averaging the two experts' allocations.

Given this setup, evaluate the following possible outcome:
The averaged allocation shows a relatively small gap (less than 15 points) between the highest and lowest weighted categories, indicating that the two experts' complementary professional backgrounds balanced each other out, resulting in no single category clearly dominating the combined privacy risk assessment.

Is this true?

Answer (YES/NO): NO